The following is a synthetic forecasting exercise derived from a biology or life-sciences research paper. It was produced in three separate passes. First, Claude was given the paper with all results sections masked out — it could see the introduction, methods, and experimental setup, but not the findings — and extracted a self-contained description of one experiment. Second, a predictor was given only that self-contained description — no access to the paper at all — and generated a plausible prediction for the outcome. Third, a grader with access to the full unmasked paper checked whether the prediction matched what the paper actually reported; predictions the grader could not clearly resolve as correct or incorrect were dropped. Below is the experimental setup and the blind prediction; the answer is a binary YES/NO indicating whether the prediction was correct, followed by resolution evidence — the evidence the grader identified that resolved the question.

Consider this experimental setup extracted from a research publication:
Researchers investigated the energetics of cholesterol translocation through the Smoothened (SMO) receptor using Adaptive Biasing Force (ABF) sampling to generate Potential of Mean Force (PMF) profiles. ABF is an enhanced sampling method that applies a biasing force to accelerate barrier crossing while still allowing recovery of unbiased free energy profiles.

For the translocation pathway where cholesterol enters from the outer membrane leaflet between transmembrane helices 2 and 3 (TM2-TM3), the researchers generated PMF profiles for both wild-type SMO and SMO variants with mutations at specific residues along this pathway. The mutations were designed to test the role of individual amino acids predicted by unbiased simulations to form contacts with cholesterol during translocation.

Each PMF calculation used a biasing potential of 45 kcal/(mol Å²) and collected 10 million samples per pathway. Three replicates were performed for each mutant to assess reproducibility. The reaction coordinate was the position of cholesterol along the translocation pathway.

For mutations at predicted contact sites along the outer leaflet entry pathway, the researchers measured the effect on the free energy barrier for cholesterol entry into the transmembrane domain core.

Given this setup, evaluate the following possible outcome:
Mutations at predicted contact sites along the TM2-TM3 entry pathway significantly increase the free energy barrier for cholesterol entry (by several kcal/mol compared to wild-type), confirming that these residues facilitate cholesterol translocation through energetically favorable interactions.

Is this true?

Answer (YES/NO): NO